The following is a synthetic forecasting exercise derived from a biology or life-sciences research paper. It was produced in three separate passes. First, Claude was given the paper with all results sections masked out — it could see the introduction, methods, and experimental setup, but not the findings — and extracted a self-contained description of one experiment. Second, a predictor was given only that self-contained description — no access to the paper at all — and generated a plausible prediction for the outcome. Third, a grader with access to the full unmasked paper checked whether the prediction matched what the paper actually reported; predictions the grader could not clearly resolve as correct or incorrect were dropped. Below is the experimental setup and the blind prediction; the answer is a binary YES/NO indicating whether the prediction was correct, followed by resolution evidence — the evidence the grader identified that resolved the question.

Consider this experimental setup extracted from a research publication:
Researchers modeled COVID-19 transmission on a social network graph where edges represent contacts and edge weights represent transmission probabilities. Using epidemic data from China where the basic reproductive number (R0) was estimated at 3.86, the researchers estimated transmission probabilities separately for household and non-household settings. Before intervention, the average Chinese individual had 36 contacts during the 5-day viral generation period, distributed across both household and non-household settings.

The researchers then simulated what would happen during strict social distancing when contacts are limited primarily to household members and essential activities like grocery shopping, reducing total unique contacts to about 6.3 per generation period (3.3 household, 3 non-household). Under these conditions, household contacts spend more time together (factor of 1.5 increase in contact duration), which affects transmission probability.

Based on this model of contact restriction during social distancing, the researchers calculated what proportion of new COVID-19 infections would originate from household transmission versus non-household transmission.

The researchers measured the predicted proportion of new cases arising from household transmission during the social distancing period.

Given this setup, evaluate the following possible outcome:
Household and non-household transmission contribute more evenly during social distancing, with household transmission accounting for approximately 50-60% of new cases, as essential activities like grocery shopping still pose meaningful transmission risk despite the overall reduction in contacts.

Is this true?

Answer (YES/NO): NO